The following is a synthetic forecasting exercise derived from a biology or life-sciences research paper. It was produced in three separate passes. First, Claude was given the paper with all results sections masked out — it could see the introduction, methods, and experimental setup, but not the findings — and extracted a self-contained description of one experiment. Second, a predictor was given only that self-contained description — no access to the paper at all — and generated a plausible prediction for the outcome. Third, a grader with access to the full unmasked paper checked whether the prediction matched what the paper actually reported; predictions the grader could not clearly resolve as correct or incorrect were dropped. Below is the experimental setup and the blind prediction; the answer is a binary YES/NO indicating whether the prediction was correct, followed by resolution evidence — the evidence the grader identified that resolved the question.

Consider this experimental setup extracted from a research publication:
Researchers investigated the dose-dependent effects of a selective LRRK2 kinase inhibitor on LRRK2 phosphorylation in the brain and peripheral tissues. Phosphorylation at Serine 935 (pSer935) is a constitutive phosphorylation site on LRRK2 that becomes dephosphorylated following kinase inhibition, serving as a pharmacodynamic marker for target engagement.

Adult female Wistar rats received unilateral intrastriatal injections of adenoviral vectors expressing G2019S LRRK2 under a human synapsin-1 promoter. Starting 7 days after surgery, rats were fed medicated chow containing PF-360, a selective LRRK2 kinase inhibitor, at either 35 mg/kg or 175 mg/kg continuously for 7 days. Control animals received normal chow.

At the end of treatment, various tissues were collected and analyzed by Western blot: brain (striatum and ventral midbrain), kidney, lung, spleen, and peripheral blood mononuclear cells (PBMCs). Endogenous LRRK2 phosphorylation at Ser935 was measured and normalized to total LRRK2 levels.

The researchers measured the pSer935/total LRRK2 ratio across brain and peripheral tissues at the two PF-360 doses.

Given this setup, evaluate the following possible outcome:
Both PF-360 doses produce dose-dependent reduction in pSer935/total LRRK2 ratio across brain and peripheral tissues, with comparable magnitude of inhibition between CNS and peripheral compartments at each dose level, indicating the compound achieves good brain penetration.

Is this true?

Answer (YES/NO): NO